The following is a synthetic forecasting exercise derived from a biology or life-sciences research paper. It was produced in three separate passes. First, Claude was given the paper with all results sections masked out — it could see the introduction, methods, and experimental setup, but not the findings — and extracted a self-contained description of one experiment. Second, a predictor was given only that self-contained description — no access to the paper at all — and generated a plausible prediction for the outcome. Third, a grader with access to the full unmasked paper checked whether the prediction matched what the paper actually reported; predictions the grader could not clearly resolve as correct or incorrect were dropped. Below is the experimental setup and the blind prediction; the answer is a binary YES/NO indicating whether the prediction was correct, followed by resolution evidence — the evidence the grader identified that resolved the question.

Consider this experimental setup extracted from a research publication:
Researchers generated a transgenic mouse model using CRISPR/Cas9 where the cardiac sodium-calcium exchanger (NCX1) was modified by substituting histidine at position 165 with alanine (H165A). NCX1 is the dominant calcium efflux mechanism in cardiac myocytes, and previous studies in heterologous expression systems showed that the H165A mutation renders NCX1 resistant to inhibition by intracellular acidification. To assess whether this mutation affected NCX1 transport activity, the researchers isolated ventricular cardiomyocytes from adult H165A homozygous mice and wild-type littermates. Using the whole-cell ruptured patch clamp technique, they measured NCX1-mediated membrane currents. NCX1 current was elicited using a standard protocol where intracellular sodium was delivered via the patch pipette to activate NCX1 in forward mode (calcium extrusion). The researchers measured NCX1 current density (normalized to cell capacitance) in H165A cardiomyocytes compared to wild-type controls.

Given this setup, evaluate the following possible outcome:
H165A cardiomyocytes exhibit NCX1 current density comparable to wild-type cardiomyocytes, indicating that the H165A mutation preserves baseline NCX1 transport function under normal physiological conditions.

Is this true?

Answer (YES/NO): NO